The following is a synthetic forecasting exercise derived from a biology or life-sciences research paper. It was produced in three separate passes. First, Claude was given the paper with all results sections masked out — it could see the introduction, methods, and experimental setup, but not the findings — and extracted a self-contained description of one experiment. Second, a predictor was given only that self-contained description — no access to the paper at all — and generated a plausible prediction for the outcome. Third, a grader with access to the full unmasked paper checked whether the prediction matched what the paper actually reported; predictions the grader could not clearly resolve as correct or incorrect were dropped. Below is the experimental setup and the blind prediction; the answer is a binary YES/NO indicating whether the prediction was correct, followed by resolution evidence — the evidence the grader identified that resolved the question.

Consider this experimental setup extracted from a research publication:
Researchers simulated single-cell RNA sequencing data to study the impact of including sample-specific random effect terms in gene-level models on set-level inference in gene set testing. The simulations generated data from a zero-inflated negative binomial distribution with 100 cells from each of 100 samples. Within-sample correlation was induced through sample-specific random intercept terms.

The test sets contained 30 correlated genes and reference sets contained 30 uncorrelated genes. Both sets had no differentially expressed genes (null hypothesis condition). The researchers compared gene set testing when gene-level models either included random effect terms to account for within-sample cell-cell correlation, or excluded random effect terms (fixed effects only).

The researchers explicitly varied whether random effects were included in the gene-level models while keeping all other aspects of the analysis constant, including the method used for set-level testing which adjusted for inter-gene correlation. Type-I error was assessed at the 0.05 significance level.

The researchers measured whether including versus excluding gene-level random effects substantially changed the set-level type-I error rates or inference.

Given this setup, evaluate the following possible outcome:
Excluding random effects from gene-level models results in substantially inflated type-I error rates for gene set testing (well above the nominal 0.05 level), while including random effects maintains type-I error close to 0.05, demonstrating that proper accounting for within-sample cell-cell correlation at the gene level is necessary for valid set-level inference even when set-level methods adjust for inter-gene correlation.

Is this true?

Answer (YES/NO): NO